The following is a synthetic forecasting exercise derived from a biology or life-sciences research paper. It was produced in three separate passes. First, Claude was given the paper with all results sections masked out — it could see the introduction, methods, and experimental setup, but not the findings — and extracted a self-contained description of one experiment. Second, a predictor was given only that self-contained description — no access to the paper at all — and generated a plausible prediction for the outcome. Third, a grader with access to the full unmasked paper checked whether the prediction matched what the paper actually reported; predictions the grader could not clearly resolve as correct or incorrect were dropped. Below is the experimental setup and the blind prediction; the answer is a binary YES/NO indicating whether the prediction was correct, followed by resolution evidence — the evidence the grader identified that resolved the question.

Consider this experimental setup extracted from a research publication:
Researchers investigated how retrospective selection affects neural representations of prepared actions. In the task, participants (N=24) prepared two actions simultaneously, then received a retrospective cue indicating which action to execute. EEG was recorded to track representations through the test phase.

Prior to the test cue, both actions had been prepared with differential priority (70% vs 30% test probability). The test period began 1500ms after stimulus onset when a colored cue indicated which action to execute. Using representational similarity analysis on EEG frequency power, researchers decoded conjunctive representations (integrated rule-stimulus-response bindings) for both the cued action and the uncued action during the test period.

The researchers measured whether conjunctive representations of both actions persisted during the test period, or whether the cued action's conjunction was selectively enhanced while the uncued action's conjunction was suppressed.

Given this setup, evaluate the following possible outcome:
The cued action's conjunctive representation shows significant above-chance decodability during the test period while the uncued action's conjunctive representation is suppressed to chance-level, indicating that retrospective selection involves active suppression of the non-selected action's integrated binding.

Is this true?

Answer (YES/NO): NO